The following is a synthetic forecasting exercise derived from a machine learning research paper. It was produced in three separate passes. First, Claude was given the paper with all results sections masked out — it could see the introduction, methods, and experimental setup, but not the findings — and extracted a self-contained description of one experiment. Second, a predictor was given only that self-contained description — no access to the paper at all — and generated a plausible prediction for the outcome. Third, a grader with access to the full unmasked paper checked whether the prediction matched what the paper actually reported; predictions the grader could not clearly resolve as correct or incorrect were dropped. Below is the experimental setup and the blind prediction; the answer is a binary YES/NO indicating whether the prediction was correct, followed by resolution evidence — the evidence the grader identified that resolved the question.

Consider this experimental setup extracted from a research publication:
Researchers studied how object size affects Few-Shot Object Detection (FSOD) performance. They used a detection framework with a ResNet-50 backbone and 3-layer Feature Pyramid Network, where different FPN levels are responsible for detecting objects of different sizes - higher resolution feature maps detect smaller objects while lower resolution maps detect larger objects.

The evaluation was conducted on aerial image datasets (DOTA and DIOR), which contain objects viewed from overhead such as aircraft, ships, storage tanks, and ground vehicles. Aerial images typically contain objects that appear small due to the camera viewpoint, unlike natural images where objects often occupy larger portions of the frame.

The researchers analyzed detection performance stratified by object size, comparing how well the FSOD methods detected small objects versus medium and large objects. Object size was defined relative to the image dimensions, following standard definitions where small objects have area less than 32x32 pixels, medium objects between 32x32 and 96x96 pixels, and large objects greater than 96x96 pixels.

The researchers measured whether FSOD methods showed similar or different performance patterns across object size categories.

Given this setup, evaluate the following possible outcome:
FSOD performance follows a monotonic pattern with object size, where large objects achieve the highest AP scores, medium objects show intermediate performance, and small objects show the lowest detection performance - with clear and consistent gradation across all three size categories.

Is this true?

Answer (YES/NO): YES